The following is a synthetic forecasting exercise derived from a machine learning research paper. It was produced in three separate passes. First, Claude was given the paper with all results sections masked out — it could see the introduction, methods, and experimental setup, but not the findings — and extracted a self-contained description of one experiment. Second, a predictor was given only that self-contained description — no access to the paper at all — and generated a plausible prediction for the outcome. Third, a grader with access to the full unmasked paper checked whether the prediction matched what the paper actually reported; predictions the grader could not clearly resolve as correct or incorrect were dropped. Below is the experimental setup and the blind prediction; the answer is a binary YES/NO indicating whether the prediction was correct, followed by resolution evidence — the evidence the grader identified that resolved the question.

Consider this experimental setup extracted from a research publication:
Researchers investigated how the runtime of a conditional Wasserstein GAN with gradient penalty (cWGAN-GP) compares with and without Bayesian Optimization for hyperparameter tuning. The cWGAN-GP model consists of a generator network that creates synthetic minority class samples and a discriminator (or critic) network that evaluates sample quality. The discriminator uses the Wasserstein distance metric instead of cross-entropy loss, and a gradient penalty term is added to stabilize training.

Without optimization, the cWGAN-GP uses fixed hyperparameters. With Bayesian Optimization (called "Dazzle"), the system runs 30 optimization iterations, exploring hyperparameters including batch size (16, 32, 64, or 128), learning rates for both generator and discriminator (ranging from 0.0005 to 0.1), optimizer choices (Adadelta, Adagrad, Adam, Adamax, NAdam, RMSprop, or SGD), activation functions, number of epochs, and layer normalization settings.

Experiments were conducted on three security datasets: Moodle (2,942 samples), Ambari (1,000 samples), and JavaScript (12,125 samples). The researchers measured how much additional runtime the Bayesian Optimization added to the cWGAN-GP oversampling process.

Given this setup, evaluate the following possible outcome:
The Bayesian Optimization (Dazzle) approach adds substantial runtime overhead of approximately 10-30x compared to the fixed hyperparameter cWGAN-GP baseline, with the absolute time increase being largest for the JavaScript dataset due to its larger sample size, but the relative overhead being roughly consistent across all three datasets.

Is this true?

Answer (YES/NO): NO